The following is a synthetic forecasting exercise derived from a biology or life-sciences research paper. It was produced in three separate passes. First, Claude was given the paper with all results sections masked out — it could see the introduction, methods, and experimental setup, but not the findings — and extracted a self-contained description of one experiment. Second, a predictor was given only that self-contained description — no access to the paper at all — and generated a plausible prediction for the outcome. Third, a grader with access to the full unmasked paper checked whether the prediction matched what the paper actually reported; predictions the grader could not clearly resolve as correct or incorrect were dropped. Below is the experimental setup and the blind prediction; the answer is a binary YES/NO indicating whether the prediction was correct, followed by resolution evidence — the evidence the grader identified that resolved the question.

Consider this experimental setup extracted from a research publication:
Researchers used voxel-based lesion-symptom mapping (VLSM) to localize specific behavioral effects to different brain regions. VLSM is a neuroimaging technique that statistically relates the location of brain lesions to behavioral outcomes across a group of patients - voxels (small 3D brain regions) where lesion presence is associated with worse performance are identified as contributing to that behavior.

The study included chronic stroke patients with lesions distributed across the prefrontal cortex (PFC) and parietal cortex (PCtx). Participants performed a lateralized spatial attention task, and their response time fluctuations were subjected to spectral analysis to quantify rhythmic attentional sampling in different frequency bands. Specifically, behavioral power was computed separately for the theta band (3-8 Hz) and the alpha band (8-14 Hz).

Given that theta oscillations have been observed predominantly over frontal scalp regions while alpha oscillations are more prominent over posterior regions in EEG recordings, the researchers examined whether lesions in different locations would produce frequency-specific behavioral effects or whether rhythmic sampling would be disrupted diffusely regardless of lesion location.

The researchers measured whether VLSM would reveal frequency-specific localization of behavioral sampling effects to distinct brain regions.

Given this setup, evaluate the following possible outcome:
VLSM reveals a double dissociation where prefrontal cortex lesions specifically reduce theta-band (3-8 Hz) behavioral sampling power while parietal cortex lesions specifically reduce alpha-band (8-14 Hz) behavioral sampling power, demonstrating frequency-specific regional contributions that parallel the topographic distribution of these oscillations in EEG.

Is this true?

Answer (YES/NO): NO